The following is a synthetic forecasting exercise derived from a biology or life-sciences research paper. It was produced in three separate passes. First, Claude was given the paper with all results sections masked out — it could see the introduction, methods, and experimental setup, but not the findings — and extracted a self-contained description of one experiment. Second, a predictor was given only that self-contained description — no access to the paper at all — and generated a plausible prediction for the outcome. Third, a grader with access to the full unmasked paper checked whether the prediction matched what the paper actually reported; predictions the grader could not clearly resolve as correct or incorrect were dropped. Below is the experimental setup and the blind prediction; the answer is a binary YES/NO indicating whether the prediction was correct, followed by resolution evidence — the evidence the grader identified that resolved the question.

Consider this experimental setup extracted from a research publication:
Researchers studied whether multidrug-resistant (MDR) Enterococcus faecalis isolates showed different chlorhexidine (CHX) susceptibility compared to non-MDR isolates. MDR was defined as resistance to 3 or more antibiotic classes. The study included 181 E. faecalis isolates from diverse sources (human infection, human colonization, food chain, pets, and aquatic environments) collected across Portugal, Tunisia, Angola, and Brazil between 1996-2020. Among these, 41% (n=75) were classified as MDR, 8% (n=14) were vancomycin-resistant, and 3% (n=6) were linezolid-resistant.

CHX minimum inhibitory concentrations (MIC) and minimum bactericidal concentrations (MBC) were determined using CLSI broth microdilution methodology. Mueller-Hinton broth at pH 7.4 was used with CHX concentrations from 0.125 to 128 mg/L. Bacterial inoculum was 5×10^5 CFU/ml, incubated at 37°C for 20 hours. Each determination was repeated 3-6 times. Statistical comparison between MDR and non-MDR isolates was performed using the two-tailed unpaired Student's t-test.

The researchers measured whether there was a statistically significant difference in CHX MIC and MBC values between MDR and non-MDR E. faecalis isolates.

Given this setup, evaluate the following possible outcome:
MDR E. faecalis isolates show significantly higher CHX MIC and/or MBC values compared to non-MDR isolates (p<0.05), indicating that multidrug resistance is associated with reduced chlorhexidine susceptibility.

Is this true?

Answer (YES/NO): YES